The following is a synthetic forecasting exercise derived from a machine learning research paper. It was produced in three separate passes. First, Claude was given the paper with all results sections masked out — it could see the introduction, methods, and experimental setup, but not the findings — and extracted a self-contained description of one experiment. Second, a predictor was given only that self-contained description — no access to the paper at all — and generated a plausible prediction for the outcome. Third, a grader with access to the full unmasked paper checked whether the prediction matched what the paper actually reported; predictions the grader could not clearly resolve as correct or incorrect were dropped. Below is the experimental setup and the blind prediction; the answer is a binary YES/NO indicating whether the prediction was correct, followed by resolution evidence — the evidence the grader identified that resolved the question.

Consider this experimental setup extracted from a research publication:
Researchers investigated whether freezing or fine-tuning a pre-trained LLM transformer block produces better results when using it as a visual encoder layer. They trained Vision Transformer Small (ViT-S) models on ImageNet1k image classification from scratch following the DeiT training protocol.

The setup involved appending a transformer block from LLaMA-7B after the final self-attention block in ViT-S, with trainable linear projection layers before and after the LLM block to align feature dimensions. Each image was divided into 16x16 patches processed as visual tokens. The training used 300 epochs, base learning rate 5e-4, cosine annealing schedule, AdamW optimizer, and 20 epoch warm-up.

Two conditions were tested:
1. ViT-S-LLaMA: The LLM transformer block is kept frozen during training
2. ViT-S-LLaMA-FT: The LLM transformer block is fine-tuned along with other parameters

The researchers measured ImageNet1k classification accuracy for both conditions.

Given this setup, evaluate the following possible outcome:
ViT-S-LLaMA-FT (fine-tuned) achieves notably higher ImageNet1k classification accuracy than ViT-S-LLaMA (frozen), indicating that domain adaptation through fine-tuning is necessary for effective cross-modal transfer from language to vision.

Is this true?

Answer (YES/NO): NO